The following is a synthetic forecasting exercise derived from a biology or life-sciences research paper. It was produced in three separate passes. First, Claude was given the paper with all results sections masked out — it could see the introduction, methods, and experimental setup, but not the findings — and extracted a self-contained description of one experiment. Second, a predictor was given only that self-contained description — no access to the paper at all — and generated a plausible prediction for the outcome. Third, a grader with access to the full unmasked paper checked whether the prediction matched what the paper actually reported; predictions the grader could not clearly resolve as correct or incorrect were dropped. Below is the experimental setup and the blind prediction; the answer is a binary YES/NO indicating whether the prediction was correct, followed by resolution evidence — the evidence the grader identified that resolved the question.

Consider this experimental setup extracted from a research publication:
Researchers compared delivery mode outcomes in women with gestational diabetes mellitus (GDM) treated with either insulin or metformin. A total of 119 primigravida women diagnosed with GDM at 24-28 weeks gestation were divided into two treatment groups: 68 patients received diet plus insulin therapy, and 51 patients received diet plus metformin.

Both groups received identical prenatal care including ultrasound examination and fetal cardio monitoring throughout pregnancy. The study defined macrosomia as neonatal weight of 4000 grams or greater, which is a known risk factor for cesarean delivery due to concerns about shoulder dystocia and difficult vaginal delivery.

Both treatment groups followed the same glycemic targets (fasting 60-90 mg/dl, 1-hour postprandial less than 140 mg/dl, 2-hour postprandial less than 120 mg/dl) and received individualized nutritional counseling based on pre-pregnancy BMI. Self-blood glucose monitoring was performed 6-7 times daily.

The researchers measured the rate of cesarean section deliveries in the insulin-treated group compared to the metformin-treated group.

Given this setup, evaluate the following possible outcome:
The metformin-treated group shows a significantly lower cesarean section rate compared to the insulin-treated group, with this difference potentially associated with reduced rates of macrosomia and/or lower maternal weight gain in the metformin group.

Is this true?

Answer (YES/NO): NO